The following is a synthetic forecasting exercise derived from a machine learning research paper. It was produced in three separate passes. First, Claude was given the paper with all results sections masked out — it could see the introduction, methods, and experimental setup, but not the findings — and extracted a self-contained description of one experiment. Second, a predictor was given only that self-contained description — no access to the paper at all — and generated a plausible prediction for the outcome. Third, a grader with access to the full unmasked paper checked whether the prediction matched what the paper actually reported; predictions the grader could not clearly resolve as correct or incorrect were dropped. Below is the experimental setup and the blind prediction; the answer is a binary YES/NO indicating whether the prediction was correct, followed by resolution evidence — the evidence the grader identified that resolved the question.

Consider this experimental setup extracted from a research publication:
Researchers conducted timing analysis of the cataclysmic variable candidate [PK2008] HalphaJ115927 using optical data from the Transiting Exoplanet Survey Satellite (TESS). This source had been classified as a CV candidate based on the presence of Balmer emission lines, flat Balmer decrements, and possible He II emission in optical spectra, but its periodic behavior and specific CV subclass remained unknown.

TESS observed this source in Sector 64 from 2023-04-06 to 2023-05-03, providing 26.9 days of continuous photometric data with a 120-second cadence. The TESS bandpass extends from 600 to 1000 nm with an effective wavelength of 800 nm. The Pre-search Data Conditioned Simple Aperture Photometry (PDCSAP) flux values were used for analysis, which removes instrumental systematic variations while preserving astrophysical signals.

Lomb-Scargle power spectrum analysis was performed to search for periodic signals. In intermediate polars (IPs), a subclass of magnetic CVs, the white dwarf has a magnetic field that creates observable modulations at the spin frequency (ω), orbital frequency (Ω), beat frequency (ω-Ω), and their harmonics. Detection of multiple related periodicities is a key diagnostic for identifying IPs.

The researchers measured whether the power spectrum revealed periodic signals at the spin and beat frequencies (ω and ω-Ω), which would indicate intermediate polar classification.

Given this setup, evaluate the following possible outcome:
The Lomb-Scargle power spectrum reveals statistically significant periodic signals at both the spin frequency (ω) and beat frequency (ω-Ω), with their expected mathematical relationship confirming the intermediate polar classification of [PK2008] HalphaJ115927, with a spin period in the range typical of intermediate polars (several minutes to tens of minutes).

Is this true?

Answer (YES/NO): YES